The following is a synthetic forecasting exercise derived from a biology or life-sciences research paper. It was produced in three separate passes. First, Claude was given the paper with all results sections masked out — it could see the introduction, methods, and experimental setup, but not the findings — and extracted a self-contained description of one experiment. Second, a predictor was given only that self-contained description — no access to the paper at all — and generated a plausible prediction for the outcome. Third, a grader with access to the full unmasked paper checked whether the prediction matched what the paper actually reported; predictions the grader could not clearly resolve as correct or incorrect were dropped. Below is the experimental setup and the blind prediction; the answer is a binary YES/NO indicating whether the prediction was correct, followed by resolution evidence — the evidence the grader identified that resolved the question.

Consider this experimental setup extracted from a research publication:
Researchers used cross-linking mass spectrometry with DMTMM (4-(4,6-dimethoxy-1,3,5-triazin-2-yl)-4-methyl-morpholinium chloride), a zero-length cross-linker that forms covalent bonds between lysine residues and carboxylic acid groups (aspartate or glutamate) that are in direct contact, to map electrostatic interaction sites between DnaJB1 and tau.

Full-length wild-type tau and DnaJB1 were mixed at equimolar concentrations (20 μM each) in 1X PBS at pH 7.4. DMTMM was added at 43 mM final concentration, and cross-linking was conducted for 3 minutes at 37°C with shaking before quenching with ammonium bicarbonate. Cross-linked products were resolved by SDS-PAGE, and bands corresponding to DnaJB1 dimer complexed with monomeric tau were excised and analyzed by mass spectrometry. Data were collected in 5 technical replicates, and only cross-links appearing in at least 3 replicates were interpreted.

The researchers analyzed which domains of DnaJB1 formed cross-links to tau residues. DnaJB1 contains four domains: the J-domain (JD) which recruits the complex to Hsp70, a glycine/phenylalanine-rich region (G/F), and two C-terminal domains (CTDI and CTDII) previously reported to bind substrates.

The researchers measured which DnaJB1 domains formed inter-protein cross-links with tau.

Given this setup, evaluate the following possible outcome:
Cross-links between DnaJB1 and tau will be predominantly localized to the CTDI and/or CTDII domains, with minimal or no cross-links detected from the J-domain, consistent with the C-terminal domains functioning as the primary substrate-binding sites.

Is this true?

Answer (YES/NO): NO